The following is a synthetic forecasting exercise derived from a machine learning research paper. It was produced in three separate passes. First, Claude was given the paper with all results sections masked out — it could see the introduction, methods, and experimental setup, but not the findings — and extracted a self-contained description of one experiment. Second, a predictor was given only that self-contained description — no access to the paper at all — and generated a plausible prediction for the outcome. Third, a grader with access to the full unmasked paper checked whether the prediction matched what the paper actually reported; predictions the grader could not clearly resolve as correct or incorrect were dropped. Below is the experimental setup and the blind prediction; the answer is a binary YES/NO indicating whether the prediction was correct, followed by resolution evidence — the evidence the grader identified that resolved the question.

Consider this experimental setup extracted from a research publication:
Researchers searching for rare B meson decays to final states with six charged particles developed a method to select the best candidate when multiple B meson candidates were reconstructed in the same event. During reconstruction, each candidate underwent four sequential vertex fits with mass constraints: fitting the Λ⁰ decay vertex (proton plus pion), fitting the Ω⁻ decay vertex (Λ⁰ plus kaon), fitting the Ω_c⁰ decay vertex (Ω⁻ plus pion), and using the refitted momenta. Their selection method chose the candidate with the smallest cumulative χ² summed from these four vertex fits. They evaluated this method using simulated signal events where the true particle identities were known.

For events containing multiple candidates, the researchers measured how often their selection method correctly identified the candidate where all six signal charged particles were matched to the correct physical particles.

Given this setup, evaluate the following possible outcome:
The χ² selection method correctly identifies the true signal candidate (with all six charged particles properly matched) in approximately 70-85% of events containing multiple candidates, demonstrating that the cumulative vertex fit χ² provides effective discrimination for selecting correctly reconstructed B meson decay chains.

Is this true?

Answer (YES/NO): NO